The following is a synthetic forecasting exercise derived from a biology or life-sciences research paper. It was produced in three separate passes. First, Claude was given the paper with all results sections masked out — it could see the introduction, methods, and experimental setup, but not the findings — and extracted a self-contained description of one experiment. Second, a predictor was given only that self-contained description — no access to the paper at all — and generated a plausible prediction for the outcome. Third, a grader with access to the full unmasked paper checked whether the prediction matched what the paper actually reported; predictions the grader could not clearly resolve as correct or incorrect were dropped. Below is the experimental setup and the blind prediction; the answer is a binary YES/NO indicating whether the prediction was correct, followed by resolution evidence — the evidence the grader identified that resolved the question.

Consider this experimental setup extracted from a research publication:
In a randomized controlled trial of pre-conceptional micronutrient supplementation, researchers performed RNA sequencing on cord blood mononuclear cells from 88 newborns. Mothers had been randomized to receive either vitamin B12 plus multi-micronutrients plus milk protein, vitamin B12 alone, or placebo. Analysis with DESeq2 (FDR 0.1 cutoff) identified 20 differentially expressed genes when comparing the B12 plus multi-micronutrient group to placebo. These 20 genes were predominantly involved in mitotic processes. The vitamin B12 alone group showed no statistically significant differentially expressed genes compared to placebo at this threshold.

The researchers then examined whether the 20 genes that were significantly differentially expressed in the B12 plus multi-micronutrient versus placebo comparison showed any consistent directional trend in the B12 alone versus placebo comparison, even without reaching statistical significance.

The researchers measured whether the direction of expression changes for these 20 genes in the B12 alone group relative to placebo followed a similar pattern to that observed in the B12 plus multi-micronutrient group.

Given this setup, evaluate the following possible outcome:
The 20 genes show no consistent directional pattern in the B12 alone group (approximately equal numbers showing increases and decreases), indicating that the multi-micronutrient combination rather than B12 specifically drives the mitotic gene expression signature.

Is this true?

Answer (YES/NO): NO